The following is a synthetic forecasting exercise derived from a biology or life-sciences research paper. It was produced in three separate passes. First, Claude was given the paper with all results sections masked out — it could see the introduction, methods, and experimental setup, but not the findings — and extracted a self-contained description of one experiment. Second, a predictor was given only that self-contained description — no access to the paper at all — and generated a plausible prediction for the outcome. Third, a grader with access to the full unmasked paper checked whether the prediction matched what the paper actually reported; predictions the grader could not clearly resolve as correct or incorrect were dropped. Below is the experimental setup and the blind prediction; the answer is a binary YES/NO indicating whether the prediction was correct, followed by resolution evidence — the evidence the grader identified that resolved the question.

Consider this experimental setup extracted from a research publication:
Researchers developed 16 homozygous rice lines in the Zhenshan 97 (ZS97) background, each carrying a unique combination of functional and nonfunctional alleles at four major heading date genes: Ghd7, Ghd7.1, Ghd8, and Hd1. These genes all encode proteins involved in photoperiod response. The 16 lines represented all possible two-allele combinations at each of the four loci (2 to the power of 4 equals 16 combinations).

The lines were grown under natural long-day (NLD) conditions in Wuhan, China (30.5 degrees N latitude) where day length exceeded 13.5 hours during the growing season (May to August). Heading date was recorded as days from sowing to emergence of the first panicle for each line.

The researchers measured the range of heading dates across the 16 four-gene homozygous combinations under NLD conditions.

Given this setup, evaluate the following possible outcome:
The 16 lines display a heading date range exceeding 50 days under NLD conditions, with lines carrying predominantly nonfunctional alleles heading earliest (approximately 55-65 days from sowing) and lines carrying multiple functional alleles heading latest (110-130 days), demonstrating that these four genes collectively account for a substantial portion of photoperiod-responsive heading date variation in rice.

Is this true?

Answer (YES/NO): YES